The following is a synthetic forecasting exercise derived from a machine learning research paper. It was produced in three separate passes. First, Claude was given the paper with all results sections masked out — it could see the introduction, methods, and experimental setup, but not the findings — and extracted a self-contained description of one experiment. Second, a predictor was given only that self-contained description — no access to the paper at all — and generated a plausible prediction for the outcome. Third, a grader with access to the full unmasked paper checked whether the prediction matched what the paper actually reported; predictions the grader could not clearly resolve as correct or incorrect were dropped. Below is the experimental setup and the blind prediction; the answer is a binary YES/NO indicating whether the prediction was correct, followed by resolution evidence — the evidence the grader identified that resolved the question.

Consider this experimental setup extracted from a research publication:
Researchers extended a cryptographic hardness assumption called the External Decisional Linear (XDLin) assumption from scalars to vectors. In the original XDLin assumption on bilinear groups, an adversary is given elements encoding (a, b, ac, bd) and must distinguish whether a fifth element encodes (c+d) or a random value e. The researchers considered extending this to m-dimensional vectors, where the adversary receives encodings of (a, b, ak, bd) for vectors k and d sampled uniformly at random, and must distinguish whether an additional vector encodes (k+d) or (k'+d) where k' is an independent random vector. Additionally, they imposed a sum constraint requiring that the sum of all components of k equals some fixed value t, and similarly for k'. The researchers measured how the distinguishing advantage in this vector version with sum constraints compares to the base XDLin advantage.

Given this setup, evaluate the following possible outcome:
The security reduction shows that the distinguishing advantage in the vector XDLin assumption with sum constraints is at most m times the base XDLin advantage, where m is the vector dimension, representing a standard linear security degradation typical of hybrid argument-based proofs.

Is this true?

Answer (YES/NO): NO